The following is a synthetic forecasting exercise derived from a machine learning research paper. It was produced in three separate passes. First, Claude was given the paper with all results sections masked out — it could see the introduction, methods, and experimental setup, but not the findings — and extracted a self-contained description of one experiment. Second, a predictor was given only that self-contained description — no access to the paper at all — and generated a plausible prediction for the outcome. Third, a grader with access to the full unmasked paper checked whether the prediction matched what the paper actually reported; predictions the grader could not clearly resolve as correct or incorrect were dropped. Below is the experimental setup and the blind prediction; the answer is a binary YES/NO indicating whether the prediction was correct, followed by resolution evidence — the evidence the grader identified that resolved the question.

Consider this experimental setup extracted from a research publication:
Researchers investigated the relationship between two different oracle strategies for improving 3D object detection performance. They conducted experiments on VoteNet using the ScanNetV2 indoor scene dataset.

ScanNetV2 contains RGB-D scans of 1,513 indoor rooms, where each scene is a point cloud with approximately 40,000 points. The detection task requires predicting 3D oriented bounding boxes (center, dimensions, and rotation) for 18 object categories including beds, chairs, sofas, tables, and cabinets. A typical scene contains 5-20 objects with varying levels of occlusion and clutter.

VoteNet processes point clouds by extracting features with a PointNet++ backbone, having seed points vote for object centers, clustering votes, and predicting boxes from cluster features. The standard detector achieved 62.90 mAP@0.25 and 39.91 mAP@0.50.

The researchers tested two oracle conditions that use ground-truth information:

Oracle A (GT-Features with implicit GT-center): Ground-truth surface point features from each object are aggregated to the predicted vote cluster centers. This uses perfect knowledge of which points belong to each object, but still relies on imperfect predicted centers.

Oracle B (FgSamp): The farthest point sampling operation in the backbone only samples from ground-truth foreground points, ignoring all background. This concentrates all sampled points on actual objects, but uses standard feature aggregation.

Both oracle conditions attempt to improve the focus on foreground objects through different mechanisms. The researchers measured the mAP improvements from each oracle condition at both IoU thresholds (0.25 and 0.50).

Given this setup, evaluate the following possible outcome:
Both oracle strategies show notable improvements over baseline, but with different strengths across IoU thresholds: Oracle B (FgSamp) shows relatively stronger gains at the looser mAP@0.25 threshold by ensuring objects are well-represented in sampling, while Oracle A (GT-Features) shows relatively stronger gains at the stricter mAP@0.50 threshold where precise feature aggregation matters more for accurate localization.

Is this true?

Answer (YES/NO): NO